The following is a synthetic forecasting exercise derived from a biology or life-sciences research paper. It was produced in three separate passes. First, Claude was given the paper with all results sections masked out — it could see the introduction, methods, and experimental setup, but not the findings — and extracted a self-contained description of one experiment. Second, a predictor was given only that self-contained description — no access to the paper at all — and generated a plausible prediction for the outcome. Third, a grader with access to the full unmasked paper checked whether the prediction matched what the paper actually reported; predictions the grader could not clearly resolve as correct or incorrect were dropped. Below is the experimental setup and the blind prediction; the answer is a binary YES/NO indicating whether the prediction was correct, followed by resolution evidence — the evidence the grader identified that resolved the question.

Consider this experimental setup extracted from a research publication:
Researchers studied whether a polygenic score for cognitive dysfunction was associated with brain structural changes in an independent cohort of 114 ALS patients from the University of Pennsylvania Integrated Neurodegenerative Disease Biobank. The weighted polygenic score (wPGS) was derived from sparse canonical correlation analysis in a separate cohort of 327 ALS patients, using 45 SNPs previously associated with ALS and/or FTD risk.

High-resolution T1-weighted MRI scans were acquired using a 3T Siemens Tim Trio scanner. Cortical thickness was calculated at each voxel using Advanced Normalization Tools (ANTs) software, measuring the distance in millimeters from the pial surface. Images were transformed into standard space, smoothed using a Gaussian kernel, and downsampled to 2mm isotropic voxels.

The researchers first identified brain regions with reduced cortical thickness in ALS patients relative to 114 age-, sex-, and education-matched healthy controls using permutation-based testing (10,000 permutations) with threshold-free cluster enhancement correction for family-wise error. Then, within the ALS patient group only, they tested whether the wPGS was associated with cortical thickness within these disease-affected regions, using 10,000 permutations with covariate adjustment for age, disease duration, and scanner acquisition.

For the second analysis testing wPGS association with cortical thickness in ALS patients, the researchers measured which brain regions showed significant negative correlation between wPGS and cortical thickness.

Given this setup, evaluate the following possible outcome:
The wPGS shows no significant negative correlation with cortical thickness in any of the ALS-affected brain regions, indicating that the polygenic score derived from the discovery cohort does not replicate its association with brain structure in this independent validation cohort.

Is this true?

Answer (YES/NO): NO